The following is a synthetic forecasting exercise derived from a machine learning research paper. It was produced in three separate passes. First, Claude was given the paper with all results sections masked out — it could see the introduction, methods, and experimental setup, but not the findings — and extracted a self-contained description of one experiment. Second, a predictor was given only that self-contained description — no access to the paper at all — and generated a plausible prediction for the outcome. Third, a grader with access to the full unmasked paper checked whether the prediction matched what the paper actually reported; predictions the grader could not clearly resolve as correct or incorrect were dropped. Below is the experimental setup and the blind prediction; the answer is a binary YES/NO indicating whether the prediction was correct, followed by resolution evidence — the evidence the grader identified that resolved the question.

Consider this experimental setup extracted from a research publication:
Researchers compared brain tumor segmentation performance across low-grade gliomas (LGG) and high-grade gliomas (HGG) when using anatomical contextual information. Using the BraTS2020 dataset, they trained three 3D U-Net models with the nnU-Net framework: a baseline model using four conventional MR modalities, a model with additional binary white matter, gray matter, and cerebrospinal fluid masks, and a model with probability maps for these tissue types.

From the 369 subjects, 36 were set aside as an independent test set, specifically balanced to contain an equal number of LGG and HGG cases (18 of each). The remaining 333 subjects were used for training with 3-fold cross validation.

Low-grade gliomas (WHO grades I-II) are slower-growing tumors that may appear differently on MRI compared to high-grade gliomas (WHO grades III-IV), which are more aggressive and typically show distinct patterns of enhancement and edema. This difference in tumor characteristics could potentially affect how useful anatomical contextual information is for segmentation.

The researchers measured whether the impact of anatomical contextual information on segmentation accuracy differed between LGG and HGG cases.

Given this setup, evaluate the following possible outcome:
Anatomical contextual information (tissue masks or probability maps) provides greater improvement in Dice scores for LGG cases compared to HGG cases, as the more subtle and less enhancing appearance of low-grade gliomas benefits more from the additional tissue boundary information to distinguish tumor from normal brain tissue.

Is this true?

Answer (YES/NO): NO